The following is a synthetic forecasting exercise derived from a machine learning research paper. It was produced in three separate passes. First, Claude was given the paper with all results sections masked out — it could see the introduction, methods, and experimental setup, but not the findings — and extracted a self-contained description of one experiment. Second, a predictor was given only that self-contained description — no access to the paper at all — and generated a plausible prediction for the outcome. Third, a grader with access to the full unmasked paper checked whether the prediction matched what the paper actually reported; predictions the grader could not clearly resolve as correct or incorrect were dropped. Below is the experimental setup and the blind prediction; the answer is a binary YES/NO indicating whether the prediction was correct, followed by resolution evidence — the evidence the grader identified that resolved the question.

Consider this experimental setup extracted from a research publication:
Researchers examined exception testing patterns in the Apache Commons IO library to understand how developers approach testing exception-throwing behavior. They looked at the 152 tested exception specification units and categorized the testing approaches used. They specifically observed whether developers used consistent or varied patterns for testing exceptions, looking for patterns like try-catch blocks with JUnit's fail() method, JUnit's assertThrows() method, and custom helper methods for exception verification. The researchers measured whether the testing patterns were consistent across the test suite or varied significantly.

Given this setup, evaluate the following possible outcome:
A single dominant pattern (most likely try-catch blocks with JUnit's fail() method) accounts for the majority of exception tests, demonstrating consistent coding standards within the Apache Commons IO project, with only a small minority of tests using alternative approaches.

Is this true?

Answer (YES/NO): NO